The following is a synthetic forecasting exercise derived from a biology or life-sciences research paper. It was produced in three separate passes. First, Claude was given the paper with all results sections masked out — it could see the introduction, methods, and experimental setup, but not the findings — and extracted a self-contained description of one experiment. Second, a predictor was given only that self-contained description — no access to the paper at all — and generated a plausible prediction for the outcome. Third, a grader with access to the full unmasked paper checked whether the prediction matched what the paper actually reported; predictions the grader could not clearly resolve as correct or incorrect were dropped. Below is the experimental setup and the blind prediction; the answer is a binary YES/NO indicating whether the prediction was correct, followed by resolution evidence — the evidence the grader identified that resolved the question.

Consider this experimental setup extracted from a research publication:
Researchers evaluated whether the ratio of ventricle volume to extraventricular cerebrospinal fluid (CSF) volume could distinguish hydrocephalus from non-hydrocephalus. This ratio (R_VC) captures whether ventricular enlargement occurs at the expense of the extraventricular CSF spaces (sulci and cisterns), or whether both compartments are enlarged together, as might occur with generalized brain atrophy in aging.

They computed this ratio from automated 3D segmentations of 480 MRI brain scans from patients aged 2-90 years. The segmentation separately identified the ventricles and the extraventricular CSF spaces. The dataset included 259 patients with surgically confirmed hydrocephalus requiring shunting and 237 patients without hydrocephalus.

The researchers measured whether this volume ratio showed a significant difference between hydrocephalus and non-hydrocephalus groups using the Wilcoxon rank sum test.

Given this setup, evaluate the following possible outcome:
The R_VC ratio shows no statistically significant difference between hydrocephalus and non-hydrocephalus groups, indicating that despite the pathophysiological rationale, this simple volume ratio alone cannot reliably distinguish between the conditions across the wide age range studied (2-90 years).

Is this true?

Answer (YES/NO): NO